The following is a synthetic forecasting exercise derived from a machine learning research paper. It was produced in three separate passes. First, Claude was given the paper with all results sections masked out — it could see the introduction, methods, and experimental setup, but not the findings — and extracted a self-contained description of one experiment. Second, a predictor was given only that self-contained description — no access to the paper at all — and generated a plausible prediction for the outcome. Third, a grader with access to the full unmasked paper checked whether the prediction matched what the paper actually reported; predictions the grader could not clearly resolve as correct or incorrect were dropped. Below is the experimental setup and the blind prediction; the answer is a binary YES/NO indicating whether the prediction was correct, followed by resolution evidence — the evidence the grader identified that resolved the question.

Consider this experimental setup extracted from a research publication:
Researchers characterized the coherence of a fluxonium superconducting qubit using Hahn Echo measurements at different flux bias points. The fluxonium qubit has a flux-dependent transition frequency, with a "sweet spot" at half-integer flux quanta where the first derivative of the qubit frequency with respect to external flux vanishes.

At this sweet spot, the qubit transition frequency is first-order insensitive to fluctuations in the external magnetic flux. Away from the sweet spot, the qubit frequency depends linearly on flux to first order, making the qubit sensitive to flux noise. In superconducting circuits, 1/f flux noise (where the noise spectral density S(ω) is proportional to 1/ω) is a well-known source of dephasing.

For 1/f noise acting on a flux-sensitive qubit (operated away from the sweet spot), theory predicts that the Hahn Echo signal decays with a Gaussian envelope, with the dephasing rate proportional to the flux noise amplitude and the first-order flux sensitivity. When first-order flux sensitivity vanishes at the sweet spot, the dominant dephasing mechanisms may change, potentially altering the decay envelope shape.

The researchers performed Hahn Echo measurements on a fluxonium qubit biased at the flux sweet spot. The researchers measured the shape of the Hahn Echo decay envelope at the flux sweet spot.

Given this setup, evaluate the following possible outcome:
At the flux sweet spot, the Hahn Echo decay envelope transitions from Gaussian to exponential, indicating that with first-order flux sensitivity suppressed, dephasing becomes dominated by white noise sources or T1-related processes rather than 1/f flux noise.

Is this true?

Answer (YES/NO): YES